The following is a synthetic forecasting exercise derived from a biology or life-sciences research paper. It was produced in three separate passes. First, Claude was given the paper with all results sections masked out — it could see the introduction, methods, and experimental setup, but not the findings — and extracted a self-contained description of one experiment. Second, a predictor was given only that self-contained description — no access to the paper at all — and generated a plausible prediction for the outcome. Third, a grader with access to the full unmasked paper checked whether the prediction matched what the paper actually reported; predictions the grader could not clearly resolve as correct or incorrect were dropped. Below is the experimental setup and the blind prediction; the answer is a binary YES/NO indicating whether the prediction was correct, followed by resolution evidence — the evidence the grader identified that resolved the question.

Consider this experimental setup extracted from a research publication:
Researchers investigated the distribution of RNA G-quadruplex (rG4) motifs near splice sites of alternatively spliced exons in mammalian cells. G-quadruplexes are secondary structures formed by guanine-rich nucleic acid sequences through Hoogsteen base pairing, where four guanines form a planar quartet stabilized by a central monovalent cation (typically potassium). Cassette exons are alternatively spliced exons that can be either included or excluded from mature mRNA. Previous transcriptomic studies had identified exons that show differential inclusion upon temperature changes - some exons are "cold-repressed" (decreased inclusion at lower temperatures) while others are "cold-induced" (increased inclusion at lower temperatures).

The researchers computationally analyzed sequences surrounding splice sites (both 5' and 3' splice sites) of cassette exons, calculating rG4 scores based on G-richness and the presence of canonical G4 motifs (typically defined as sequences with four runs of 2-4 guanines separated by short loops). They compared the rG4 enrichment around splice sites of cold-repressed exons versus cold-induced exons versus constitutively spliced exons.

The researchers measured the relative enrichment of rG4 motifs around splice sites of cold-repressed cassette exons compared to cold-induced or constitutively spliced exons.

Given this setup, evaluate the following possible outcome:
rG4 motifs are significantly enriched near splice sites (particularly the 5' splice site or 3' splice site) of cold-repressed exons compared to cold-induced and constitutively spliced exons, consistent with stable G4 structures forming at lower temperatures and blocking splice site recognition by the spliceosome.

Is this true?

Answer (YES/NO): YES